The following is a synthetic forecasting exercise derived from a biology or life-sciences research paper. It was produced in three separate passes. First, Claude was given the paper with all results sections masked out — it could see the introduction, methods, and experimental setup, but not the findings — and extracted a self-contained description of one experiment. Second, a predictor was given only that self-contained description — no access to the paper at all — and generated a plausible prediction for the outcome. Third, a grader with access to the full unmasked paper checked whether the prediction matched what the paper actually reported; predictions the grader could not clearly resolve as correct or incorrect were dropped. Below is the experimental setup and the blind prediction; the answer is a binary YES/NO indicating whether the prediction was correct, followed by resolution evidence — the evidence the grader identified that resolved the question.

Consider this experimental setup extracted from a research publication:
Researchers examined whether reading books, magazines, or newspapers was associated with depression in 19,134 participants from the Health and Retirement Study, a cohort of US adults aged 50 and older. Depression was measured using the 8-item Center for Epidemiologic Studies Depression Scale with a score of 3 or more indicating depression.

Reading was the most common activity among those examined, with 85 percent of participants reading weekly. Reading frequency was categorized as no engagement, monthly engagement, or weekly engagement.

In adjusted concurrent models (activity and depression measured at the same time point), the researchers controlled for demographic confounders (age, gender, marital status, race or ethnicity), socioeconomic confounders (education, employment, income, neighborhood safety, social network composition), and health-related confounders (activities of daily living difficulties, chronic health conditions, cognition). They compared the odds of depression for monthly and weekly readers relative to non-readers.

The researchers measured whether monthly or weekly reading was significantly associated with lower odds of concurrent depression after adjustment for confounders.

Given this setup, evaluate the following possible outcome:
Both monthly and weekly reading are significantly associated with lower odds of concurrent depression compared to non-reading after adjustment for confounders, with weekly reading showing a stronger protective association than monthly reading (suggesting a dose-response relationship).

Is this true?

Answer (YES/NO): NO